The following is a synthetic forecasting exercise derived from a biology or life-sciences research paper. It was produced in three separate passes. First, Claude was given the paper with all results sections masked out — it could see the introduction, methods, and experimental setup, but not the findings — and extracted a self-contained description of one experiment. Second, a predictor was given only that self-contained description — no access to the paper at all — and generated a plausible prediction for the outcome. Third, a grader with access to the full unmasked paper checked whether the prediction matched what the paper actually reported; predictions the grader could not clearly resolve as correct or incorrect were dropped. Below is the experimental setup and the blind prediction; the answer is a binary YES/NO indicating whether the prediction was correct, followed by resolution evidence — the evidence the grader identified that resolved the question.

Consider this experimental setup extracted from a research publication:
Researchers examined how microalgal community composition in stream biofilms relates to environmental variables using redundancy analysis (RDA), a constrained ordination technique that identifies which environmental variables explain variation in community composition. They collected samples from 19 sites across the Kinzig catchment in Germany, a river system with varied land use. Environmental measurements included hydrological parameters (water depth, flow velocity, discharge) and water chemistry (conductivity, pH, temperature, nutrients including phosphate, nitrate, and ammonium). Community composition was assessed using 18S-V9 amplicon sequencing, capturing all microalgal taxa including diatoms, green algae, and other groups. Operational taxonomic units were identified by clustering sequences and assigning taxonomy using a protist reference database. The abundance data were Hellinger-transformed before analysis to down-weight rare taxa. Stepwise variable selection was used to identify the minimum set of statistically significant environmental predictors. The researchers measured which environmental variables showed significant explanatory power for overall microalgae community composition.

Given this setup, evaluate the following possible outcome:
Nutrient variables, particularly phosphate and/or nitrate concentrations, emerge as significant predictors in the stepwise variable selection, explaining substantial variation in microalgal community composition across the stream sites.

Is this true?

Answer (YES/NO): NO